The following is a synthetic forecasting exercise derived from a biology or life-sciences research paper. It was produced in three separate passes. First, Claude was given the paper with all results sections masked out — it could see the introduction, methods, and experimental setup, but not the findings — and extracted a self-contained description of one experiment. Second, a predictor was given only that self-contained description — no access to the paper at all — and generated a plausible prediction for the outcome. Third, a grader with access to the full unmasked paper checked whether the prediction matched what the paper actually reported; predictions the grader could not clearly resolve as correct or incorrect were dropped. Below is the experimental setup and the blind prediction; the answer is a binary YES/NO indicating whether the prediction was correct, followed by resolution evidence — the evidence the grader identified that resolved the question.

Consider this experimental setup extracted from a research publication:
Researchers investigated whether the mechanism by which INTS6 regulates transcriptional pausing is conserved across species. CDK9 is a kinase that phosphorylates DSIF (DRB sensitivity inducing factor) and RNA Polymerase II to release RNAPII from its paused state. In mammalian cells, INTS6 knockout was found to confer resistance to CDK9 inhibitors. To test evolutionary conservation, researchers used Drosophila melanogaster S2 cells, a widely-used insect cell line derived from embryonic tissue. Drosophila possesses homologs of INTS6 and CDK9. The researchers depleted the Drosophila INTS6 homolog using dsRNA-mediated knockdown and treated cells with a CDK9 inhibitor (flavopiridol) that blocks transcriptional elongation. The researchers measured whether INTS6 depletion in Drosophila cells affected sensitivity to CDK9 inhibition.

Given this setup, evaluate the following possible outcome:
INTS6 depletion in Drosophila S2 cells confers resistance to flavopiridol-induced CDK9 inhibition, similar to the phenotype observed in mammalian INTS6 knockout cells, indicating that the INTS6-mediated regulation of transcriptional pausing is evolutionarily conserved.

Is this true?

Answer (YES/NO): YES